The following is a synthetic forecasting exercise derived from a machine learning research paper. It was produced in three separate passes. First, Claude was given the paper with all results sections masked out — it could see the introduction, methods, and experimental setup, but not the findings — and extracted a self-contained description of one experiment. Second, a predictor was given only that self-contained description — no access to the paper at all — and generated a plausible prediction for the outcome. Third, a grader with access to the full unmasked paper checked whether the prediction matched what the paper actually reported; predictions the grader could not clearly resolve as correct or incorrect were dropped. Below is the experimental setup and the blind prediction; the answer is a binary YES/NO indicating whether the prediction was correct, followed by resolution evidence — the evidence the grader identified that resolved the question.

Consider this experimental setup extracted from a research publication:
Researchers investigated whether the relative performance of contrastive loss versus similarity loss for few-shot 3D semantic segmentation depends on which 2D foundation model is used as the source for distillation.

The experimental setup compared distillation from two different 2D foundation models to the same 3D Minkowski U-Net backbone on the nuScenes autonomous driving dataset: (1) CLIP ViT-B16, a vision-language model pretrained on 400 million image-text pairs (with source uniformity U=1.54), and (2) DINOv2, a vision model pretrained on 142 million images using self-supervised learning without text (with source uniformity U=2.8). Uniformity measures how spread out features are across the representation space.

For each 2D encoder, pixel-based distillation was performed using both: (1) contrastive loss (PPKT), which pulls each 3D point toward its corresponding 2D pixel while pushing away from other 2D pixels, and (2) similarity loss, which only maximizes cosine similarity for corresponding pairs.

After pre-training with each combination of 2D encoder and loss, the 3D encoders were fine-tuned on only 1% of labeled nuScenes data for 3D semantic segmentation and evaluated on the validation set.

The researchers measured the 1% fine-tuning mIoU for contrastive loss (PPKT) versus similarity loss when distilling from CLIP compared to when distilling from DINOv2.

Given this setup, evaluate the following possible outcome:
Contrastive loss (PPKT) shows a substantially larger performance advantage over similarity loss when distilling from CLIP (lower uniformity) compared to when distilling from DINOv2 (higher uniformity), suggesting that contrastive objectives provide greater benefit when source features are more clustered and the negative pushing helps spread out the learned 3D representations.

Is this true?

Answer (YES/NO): NO